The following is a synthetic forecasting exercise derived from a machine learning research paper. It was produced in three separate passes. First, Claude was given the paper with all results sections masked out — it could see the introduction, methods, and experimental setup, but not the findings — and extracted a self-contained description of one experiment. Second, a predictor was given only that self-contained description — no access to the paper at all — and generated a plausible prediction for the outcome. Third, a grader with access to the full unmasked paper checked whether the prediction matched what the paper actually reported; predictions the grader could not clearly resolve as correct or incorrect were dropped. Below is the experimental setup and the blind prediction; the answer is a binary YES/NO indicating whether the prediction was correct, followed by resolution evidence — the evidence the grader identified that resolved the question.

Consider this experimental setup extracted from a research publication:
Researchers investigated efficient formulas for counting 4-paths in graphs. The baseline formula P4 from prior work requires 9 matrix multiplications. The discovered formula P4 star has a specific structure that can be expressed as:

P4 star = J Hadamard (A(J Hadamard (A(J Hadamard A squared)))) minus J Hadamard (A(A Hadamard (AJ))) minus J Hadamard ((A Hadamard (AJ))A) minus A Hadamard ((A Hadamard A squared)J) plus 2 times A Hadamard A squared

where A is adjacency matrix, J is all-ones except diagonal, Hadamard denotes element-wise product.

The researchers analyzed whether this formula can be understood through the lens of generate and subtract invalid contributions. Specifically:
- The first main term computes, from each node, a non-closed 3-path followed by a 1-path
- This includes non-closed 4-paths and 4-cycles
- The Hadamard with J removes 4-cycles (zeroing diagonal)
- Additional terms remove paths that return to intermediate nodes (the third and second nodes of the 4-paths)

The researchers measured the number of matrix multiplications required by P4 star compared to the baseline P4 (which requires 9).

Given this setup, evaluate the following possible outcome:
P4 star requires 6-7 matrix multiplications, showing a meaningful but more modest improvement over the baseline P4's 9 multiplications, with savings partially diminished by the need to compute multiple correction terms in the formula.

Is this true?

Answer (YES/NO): NO